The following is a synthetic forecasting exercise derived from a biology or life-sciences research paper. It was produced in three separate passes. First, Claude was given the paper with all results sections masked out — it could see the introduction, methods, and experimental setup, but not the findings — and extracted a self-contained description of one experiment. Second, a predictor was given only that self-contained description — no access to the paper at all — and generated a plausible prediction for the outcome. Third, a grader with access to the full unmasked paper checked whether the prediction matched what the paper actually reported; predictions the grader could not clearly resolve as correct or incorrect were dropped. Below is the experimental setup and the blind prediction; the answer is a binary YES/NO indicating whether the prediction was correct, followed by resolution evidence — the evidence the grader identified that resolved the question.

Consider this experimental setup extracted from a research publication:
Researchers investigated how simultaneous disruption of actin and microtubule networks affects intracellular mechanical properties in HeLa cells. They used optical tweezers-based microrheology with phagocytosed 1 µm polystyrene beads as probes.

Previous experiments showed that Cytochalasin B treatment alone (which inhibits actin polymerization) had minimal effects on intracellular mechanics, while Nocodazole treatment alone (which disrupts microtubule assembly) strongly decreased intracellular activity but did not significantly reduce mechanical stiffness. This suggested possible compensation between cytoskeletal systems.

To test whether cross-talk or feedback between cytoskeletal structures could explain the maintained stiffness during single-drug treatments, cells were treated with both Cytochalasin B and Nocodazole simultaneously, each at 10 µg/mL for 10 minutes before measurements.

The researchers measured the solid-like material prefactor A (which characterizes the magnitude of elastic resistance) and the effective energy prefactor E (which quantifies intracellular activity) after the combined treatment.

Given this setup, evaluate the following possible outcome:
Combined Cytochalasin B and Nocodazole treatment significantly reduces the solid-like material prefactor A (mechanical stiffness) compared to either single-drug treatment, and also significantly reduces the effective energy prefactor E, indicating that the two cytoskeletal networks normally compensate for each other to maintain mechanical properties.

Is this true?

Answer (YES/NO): YES